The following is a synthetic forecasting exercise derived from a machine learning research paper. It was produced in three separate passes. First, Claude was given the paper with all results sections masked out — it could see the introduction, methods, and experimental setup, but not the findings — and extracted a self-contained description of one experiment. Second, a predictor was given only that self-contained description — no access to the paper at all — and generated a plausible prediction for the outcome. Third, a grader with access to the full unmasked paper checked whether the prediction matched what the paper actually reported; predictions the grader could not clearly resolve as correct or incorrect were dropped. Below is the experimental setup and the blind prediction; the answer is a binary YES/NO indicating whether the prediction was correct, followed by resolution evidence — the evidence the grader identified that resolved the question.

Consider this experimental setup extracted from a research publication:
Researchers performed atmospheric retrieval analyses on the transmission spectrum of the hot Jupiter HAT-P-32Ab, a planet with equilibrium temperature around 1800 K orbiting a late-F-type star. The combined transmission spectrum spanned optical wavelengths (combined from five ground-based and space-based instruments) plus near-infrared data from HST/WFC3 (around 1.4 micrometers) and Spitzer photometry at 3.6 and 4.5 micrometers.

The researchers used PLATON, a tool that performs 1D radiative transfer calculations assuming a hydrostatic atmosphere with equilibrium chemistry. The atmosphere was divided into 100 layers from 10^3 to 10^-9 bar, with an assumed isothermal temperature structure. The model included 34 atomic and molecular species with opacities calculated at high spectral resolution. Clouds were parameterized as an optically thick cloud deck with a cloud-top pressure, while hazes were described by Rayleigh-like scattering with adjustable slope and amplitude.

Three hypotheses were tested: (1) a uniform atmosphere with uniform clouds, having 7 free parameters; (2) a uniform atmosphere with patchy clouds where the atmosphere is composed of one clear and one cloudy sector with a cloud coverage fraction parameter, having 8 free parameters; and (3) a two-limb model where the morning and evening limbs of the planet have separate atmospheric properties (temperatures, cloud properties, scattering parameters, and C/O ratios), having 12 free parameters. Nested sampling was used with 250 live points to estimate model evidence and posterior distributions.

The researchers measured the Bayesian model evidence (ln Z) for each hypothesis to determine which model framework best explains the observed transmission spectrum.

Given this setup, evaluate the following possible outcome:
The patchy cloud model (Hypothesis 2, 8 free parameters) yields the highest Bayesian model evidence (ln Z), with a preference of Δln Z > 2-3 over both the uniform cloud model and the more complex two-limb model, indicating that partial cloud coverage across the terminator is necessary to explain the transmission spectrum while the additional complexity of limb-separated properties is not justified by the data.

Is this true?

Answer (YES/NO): NO